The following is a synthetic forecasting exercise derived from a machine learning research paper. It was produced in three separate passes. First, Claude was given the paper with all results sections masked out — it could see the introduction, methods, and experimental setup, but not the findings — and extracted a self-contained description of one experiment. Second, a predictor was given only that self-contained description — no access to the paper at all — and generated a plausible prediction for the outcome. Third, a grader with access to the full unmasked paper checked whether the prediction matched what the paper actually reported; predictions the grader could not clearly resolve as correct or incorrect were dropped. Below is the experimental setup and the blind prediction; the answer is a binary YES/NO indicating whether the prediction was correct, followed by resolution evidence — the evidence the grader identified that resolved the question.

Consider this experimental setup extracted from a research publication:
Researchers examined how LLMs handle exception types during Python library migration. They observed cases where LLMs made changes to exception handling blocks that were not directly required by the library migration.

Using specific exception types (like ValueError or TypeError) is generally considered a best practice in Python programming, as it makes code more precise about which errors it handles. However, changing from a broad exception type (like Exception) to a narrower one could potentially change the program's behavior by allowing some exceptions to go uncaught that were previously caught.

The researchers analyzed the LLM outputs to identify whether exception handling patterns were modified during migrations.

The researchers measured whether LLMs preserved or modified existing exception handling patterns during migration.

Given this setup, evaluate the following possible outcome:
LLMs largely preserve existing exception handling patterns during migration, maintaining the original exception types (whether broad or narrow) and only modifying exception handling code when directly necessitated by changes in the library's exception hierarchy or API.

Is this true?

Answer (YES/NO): NO